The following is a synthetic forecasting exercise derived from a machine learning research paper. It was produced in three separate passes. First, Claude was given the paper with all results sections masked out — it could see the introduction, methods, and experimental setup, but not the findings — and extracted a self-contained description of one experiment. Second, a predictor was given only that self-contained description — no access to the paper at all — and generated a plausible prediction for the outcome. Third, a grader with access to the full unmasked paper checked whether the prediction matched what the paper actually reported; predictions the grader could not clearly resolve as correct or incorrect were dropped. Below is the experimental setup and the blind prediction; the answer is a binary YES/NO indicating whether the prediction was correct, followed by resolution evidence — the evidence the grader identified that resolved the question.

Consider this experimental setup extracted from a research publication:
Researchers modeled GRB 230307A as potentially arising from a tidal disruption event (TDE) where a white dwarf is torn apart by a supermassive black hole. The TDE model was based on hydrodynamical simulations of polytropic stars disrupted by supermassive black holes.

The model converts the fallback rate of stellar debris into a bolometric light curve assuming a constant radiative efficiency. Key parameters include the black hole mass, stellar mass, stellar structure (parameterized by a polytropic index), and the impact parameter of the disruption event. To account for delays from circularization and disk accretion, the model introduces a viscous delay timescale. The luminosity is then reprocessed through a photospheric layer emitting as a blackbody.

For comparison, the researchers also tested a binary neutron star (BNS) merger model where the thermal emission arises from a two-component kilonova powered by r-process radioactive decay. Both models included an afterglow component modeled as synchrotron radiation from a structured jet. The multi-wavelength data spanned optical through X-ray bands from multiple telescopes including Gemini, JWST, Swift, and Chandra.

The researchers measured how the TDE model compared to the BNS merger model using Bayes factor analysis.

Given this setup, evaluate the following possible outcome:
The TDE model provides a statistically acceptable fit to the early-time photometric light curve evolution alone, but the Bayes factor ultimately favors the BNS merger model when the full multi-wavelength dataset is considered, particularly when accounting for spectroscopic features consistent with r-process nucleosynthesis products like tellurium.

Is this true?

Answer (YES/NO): NO